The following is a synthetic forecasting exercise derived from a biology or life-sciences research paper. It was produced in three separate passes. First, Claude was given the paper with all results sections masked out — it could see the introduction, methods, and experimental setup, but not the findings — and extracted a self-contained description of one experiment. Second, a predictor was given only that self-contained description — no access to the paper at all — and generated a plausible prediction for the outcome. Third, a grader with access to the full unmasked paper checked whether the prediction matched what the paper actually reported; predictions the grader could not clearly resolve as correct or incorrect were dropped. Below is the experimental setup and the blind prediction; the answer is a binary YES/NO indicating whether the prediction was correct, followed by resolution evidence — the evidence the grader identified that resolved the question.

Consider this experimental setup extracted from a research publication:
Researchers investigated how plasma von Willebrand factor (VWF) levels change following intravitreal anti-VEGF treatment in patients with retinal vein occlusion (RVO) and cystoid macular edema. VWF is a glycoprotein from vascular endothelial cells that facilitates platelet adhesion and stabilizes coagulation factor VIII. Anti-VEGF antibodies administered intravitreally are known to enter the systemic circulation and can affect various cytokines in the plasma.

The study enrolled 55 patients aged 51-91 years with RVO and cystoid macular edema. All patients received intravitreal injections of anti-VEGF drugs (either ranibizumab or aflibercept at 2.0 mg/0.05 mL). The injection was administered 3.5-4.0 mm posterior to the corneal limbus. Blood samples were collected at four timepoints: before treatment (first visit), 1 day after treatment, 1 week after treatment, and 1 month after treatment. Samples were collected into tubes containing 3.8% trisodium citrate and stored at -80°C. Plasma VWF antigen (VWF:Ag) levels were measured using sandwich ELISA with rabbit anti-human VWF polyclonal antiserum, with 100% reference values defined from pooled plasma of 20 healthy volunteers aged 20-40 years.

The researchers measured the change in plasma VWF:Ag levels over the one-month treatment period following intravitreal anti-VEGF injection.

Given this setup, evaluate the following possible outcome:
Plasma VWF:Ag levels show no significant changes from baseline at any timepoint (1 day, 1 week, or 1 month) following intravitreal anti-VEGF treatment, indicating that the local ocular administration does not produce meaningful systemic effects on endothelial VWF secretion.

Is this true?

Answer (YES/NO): NO